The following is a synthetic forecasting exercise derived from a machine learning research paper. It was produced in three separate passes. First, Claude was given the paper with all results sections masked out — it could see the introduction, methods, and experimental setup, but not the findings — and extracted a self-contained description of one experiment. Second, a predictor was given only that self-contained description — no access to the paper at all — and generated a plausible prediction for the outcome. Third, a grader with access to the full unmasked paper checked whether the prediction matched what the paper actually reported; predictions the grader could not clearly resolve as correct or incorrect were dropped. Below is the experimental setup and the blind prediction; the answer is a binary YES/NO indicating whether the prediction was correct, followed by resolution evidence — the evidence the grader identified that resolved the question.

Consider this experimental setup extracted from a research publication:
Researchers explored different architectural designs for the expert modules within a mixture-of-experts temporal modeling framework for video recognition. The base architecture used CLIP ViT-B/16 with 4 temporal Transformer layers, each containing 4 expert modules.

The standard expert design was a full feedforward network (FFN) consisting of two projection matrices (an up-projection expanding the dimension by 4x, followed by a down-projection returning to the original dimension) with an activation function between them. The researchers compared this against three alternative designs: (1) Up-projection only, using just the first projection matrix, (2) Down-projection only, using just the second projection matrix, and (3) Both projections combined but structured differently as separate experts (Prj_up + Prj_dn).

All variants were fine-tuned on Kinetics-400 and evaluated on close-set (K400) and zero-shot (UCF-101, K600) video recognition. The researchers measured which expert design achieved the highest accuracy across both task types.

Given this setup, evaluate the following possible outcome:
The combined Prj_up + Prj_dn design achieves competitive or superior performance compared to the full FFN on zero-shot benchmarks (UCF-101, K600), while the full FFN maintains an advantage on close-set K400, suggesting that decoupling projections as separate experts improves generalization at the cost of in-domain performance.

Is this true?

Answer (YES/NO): NO